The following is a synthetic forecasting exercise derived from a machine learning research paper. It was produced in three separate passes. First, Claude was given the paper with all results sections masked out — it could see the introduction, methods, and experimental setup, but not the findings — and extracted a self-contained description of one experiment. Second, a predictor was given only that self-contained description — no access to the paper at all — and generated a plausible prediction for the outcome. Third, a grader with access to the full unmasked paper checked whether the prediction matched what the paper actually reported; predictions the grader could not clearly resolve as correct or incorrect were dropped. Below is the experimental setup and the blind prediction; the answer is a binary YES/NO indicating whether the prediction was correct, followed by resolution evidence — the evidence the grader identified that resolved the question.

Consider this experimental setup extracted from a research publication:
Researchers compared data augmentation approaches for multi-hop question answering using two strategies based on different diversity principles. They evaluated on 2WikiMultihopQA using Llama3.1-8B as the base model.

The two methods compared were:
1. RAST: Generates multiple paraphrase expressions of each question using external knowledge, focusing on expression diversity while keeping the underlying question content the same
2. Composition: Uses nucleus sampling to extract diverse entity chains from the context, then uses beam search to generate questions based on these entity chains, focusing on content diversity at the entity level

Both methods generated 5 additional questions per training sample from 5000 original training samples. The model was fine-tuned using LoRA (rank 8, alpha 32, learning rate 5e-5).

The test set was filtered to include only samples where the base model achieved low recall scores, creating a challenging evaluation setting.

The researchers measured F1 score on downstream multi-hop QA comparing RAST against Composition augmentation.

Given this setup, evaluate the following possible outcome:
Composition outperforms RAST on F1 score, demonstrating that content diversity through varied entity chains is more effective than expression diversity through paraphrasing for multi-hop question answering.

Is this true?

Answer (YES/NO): YES